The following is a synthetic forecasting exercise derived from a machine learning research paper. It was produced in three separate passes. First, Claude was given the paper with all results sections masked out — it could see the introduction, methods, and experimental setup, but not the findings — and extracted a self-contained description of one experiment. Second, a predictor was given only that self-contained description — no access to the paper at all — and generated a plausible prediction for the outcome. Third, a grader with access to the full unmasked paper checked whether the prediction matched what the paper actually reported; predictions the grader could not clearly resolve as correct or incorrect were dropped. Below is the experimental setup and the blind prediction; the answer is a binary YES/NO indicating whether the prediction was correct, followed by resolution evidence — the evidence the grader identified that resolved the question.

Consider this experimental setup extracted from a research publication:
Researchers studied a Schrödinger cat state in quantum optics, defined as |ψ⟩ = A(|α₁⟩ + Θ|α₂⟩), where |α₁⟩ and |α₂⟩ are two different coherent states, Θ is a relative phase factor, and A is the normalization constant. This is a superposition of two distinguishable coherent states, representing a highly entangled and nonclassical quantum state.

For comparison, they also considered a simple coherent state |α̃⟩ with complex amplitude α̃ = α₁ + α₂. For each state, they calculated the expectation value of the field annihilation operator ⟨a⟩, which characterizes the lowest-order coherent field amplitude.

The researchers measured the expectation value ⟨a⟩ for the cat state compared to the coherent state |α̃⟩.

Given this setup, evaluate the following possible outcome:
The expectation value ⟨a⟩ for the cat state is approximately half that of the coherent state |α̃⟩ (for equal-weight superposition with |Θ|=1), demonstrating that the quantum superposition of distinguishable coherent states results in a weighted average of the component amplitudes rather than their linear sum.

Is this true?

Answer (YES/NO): NO